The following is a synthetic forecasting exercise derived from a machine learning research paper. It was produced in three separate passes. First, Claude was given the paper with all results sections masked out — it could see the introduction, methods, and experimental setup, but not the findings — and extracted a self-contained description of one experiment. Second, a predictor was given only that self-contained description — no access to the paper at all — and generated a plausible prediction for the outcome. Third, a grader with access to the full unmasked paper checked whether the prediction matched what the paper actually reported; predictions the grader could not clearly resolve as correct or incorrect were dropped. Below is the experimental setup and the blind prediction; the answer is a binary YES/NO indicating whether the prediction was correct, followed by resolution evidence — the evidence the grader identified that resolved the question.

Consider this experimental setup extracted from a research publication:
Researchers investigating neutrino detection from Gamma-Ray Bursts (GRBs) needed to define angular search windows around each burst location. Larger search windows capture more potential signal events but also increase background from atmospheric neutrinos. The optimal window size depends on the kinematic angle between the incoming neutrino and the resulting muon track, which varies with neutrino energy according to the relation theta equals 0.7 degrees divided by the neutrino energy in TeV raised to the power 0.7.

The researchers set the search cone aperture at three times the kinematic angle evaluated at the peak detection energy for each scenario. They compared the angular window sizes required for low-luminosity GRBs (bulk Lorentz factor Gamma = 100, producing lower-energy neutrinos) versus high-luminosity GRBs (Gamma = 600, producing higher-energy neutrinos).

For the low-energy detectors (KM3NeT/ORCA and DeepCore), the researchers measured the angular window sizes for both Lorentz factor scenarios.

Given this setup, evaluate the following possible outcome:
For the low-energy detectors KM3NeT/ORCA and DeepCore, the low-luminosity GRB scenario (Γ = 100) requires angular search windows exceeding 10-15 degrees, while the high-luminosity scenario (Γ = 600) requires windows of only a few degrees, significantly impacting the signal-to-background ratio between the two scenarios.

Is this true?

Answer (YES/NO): NO